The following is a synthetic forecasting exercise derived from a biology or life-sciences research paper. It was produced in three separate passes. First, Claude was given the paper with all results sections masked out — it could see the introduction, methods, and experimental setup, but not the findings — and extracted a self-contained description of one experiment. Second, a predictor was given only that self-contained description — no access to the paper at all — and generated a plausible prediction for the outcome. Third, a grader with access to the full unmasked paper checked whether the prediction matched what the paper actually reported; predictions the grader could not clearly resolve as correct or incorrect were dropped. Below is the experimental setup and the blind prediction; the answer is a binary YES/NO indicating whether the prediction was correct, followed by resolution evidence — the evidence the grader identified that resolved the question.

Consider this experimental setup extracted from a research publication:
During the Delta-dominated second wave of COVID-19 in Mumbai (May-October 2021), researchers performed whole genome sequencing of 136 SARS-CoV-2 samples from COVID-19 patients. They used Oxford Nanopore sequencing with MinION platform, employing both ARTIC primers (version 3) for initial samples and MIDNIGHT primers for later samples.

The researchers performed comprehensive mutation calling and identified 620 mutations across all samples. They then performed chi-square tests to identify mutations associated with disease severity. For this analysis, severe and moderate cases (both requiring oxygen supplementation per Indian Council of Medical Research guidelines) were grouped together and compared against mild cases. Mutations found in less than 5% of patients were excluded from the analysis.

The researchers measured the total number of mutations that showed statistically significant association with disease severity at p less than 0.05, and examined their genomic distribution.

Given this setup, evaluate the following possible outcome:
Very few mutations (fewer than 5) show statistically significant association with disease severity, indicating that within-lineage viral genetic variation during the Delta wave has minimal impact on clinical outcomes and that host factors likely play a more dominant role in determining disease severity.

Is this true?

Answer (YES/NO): NO